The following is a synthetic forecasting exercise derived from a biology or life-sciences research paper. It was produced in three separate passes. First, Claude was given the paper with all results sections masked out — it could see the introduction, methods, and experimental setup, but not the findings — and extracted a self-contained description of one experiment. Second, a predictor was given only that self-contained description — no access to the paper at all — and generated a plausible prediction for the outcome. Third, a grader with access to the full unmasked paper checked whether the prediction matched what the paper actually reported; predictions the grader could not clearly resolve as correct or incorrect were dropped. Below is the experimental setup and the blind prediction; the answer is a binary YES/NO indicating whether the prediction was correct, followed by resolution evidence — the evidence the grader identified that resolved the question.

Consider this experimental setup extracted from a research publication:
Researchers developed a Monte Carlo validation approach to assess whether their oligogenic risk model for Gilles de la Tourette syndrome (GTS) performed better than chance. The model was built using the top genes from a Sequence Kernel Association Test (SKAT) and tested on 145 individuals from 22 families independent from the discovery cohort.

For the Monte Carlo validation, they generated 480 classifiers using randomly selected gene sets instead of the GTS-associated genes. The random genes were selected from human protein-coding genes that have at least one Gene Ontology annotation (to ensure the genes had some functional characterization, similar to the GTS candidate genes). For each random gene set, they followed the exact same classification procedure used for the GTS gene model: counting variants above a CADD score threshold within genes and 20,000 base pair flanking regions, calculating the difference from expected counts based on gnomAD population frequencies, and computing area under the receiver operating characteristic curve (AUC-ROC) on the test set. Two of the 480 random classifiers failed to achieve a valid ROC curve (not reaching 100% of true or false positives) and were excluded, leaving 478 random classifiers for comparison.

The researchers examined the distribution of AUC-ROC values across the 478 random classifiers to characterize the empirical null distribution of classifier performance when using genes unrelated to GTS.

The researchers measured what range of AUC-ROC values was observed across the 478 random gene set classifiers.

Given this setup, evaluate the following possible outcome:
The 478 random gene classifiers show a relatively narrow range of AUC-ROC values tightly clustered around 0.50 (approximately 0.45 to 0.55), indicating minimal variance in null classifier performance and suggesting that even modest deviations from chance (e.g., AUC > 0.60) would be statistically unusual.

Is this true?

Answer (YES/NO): NO